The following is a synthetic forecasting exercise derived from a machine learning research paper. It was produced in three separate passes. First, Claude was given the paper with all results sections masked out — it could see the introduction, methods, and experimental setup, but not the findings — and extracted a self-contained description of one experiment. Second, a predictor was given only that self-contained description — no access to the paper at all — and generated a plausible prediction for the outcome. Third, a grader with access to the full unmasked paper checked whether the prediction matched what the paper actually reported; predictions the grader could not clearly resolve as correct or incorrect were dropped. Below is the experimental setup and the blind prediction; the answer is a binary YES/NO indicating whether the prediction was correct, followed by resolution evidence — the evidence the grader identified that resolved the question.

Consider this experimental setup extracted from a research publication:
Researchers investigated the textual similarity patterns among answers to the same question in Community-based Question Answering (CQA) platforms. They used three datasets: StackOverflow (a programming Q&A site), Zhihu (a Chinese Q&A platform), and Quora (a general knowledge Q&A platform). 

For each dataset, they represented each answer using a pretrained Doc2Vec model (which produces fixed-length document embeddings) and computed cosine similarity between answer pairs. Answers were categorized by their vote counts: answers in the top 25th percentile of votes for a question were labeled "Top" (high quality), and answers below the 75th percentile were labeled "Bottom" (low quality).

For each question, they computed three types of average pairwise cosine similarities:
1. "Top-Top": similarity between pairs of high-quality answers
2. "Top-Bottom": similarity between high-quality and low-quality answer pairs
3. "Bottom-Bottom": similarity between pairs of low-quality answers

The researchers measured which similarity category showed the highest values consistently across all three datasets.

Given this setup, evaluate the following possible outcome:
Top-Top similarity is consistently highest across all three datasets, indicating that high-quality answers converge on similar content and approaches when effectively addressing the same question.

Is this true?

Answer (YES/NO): YES